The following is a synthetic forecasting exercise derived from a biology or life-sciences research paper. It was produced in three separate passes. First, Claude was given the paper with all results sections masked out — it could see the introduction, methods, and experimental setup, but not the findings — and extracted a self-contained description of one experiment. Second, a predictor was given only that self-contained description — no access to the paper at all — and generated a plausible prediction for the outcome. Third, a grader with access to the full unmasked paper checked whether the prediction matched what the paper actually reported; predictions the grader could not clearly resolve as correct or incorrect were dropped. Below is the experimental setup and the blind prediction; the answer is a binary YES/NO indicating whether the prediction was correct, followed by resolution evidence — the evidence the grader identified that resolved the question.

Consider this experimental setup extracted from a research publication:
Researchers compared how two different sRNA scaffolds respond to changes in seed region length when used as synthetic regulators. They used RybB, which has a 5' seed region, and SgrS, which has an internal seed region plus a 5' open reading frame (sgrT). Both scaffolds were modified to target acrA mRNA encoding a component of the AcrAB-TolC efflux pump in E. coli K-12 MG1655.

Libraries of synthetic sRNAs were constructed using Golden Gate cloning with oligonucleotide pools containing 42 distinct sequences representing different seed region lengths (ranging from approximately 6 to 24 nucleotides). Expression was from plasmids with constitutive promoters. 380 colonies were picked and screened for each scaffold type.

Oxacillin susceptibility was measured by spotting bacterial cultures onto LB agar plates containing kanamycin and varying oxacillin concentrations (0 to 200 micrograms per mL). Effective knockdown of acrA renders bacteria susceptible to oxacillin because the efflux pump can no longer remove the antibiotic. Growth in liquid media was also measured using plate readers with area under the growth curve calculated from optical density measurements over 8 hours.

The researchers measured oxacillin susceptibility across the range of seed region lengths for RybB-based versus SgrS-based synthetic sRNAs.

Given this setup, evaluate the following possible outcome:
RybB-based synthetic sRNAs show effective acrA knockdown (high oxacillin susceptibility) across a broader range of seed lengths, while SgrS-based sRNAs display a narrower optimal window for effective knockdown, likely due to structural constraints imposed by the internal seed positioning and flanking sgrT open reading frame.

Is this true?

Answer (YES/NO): YES